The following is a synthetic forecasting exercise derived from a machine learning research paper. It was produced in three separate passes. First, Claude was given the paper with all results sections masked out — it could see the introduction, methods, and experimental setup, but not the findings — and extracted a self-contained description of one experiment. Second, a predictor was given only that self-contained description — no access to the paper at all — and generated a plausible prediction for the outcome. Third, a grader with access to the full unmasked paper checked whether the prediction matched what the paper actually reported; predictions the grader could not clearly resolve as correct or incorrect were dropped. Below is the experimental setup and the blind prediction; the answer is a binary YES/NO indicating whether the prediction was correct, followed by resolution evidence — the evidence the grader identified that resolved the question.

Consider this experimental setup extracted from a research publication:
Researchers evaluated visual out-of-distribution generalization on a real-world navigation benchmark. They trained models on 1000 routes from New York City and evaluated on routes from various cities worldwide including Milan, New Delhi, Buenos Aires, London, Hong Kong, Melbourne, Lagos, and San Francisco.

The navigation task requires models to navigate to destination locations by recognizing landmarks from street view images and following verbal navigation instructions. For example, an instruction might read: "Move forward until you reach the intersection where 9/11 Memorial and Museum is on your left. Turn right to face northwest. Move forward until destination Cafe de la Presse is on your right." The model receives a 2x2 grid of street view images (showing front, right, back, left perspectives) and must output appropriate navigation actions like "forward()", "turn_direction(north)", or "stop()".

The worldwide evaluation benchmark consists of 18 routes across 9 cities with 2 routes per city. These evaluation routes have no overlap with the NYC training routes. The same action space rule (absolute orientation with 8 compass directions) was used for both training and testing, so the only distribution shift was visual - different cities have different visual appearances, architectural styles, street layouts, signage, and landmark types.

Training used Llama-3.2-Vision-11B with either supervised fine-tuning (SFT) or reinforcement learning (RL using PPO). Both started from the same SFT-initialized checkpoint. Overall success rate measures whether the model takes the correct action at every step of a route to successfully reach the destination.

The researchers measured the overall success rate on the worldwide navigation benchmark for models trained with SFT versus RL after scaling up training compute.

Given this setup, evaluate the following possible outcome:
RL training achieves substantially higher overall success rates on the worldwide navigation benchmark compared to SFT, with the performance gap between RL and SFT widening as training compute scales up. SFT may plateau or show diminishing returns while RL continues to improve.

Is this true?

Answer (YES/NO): YES